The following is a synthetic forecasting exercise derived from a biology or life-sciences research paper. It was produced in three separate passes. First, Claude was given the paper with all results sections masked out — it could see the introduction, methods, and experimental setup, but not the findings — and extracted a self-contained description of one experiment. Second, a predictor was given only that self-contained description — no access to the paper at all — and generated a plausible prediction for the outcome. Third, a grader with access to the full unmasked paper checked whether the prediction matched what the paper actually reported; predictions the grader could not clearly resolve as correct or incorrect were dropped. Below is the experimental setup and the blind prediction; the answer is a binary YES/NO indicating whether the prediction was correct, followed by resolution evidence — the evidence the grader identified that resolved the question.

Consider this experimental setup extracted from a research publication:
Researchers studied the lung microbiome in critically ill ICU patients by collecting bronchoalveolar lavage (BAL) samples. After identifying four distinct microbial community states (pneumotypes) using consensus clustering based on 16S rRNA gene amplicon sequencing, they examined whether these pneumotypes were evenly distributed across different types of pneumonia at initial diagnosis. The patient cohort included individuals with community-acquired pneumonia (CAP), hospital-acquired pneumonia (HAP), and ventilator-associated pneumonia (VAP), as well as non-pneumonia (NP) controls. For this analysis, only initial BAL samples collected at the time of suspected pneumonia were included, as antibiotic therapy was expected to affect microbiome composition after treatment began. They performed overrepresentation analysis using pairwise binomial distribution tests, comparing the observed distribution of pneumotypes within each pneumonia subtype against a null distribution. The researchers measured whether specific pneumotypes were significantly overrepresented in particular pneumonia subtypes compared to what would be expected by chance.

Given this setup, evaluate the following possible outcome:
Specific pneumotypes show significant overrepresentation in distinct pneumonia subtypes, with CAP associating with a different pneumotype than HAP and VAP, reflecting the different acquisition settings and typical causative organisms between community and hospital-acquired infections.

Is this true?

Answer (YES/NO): NO